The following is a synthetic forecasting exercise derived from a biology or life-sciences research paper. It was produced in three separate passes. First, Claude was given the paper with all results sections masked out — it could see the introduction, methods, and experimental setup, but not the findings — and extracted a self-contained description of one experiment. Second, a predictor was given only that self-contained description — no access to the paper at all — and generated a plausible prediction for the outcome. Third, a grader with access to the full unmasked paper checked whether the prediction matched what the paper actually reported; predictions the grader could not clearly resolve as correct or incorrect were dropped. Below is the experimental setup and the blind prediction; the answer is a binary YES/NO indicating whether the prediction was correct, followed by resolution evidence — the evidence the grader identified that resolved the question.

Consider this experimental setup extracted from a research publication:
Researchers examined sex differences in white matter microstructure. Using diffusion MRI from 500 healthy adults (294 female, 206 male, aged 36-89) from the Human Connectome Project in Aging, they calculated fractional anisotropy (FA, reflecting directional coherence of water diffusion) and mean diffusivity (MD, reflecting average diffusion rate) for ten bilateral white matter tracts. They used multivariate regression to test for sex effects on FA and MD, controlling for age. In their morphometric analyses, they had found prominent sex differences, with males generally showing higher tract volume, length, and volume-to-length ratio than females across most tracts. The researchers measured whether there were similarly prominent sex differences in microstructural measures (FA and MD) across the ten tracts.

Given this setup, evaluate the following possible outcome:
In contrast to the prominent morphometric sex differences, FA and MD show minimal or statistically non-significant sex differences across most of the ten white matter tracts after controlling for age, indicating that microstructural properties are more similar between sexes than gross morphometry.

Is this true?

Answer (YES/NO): YES